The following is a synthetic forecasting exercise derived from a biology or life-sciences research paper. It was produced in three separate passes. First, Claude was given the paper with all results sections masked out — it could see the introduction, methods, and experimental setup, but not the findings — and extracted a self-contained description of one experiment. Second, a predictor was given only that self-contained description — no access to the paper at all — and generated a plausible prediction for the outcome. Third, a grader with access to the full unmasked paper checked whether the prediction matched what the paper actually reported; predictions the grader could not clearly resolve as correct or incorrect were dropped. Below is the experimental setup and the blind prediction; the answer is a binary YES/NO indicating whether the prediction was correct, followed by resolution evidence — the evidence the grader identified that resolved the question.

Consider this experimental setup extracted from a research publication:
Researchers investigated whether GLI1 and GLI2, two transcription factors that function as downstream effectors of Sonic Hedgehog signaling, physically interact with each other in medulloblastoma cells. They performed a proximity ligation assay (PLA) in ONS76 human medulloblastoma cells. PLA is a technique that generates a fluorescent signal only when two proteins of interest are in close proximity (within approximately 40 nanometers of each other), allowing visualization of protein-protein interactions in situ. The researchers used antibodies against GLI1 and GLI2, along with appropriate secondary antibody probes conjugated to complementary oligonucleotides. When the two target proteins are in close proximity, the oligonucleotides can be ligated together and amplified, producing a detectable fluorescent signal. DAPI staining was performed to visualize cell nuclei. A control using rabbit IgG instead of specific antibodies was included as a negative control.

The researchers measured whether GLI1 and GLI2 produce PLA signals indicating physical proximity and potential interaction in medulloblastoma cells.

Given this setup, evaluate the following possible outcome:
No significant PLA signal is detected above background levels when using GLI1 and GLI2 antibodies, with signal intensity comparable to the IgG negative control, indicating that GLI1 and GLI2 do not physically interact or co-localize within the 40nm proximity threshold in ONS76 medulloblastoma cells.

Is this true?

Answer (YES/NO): NO